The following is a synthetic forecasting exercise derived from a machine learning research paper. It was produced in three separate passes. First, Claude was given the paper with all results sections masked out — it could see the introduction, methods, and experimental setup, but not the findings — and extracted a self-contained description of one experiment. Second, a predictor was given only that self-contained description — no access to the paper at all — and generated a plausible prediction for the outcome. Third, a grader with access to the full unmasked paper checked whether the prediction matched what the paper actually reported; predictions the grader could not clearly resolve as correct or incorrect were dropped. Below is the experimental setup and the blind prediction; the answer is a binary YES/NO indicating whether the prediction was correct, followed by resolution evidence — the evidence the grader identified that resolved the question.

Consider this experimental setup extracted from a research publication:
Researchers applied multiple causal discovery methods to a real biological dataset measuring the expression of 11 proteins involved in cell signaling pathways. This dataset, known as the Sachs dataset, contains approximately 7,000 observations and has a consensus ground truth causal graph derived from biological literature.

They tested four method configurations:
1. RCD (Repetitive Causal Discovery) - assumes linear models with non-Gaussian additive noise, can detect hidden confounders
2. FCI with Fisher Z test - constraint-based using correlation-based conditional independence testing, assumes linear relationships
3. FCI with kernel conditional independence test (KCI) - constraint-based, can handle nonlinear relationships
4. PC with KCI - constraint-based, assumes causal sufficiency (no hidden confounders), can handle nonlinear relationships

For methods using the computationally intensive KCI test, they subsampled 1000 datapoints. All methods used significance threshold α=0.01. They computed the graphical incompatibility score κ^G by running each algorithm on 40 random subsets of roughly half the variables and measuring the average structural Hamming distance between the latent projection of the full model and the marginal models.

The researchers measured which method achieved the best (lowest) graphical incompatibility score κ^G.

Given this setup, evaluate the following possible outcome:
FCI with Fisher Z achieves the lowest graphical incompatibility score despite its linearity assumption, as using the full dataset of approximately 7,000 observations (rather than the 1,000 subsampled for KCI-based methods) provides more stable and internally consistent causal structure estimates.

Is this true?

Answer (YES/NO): NO